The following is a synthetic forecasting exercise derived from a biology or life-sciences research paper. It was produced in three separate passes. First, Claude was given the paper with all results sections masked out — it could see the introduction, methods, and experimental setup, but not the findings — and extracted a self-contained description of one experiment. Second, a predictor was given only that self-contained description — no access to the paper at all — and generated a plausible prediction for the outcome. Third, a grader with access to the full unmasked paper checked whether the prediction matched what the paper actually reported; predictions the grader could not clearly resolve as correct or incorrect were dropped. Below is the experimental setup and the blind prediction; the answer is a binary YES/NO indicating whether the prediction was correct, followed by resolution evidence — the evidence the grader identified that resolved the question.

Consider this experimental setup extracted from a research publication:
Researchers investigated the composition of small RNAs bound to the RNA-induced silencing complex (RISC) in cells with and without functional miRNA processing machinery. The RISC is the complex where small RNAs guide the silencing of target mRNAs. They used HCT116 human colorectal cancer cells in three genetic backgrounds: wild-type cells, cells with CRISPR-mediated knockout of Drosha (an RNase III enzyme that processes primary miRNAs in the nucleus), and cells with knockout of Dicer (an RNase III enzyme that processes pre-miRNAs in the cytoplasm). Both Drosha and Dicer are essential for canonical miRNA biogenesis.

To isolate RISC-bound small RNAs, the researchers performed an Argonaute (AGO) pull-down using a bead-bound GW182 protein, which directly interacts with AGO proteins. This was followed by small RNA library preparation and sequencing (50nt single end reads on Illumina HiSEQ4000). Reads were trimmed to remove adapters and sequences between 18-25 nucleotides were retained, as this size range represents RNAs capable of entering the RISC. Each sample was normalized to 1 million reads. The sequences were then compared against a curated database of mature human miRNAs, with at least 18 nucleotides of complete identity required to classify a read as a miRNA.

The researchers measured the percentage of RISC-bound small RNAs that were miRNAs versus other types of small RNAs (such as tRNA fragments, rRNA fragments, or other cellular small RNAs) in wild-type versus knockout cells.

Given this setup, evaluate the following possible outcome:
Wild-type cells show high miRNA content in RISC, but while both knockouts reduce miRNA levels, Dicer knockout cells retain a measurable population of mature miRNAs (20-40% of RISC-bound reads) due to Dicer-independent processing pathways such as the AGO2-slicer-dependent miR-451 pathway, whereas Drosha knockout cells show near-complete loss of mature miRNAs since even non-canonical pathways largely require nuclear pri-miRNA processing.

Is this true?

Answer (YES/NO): NO